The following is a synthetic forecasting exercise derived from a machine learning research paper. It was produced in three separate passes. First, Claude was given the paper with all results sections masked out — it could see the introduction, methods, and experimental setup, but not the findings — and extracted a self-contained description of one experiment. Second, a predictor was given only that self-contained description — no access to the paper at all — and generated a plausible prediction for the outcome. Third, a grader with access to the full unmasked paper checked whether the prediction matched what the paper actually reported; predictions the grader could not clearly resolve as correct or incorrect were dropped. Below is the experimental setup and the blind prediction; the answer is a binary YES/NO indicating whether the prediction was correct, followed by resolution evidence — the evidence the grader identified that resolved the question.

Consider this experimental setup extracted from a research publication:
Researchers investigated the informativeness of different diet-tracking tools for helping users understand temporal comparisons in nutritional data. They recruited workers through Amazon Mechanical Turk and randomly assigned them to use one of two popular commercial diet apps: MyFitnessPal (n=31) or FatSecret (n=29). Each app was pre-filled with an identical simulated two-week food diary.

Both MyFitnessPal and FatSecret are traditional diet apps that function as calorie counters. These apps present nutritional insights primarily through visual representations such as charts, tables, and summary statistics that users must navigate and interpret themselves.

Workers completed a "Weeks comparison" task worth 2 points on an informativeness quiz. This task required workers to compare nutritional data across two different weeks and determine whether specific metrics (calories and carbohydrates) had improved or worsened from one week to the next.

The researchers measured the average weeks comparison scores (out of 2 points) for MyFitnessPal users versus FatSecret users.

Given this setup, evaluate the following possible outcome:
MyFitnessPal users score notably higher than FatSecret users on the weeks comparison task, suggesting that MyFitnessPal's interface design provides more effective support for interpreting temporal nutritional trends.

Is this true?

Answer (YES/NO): YES